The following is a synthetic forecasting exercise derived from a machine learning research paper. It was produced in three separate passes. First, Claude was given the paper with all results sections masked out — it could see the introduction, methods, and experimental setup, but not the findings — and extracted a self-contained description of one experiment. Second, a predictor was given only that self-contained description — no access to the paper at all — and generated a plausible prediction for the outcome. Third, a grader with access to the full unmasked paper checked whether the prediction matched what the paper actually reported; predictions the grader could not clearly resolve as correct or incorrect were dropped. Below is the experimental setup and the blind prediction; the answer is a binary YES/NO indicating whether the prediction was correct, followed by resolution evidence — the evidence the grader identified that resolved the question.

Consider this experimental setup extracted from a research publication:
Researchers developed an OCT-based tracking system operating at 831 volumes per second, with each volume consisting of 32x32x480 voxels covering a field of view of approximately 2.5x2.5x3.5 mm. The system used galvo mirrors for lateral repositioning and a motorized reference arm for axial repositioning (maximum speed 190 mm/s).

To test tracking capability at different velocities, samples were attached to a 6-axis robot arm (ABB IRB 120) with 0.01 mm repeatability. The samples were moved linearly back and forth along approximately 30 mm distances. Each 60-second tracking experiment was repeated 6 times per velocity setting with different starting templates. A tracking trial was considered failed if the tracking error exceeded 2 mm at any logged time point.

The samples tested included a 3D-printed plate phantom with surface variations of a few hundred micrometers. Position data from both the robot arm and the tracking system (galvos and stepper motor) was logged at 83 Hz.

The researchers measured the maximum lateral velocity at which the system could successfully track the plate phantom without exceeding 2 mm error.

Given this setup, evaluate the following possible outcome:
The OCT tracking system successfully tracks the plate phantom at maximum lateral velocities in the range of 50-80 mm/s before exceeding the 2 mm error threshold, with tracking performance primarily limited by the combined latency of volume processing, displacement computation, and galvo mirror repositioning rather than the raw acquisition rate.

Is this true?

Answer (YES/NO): NO